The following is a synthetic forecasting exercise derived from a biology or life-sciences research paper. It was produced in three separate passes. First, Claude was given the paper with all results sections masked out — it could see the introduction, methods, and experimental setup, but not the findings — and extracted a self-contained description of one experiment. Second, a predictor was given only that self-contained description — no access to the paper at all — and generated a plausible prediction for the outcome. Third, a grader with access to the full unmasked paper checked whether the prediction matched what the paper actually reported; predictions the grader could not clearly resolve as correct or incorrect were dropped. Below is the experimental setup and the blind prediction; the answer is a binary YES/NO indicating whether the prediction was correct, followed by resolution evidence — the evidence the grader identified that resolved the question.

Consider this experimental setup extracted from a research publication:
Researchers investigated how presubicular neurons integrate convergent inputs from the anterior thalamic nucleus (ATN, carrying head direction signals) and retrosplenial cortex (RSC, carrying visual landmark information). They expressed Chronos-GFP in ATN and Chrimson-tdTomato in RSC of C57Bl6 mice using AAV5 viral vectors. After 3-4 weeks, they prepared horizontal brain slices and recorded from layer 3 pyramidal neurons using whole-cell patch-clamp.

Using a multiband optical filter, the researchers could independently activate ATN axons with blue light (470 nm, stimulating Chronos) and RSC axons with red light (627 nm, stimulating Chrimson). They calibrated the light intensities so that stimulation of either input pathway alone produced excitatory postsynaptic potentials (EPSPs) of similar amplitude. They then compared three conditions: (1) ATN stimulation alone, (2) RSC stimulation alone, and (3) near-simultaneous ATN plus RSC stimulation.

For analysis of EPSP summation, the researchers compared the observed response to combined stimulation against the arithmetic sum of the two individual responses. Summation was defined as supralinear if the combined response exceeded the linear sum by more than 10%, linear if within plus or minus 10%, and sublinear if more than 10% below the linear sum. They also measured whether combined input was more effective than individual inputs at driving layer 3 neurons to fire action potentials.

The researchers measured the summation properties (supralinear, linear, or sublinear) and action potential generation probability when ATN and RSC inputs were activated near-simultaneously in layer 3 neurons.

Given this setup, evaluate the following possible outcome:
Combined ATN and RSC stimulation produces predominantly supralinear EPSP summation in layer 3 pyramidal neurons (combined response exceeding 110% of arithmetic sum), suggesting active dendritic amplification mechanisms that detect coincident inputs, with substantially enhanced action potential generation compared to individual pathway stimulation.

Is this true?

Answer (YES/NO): YES